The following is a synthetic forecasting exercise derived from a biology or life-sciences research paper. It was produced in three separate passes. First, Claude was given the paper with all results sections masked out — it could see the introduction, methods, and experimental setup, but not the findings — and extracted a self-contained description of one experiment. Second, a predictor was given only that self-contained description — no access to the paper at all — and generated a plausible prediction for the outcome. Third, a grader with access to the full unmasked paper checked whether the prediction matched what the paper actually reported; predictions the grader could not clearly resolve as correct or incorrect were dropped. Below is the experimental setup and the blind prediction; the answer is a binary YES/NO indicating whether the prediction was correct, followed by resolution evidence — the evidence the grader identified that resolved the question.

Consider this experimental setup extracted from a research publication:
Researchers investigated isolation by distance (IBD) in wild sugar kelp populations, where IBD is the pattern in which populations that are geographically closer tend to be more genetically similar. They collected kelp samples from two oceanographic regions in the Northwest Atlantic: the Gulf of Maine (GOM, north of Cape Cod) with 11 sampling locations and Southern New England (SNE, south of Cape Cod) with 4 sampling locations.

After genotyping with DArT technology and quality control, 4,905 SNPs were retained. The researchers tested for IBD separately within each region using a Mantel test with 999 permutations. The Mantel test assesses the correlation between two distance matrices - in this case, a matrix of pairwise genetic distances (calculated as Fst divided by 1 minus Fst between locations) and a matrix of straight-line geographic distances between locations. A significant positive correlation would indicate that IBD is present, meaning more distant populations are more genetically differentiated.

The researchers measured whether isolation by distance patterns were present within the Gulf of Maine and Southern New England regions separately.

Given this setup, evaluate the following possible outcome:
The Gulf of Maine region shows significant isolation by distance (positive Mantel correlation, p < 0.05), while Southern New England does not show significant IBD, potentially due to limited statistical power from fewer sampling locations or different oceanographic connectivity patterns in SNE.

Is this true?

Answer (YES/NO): YES